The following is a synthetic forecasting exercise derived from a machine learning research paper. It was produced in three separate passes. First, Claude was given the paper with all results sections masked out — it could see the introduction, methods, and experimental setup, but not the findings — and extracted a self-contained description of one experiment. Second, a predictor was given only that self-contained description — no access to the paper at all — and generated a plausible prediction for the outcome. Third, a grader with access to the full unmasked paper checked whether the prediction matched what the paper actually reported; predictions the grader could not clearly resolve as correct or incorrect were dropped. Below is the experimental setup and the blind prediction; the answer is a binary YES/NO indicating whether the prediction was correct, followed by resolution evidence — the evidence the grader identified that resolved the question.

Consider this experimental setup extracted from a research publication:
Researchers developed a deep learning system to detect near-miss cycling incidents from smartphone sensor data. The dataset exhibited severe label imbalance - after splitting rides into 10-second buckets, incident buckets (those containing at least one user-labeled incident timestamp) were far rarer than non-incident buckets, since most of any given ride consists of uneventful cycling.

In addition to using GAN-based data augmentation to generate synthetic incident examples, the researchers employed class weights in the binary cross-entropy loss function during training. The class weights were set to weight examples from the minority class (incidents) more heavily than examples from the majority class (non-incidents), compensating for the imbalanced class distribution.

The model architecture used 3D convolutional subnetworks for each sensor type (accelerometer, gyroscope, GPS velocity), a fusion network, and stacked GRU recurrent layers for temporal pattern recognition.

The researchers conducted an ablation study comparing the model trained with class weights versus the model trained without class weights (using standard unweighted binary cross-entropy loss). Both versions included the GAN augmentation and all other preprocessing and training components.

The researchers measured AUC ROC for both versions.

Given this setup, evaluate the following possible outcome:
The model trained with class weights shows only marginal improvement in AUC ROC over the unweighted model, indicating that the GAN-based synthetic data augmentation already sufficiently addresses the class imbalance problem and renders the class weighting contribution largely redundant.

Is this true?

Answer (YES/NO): NO